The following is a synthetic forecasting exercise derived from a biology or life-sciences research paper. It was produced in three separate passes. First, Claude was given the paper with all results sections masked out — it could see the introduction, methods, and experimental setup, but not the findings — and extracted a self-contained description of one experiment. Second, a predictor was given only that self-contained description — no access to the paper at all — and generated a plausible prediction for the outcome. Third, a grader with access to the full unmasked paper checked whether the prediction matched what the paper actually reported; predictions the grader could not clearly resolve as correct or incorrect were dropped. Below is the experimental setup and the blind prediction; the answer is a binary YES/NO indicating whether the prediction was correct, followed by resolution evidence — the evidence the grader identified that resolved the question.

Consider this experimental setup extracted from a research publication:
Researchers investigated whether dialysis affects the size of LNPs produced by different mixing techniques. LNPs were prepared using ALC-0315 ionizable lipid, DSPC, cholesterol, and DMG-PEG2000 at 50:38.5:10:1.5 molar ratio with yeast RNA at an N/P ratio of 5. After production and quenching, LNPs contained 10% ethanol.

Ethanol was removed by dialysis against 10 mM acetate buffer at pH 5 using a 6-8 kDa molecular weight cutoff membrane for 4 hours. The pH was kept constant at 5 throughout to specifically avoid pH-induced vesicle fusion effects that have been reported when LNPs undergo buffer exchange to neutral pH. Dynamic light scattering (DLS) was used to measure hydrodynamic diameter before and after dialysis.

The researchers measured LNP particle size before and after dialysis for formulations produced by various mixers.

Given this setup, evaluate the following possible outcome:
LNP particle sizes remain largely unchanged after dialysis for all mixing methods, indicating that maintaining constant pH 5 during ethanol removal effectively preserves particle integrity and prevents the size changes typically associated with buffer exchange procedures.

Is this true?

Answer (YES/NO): NO